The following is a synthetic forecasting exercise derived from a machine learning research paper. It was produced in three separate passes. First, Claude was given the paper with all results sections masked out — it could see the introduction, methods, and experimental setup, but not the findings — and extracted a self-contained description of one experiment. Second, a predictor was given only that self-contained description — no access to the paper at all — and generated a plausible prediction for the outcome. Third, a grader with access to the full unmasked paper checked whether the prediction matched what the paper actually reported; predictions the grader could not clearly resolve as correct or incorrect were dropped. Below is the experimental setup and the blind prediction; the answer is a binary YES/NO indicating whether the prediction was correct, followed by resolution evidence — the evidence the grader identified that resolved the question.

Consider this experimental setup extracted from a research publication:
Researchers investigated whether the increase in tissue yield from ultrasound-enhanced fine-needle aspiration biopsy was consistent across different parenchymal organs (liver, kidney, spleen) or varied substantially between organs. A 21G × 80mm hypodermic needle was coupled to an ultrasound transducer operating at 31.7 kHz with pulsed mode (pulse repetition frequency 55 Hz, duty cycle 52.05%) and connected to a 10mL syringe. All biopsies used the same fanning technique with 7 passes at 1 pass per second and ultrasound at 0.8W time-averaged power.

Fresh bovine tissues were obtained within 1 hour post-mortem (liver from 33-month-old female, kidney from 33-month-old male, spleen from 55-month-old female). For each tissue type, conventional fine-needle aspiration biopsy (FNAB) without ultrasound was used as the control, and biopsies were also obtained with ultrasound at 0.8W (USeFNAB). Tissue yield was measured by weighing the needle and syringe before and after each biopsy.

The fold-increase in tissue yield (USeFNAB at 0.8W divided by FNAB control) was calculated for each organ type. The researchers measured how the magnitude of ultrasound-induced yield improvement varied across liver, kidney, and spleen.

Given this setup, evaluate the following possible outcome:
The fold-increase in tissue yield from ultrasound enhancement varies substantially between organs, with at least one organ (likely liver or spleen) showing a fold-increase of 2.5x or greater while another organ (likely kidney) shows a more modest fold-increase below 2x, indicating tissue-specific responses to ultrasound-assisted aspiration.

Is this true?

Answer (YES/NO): NO